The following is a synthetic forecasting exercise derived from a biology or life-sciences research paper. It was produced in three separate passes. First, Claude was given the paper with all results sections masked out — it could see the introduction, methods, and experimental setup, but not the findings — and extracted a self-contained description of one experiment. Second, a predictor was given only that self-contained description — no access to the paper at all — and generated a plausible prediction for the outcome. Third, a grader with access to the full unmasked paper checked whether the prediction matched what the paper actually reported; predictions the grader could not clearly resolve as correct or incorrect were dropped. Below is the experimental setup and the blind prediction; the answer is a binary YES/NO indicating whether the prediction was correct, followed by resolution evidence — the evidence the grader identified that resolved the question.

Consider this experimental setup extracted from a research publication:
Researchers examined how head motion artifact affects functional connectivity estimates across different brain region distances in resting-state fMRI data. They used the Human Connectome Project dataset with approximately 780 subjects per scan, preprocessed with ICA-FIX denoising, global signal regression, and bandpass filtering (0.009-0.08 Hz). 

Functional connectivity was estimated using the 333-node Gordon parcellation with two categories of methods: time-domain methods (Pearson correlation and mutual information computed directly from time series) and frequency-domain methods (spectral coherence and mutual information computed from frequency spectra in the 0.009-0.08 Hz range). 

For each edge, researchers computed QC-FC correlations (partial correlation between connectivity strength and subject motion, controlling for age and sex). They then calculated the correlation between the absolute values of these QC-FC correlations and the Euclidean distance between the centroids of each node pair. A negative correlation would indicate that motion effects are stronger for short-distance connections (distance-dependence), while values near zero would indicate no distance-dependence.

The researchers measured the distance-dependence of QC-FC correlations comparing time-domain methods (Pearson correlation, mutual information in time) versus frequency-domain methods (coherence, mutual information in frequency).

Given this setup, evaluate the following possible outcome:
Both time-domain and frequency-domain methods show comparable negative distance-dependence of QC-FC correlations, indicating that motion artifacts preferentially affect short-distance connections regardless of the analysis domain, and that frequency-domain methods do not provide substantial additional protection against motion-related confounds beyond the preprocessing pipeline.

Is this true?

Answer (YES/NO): NO